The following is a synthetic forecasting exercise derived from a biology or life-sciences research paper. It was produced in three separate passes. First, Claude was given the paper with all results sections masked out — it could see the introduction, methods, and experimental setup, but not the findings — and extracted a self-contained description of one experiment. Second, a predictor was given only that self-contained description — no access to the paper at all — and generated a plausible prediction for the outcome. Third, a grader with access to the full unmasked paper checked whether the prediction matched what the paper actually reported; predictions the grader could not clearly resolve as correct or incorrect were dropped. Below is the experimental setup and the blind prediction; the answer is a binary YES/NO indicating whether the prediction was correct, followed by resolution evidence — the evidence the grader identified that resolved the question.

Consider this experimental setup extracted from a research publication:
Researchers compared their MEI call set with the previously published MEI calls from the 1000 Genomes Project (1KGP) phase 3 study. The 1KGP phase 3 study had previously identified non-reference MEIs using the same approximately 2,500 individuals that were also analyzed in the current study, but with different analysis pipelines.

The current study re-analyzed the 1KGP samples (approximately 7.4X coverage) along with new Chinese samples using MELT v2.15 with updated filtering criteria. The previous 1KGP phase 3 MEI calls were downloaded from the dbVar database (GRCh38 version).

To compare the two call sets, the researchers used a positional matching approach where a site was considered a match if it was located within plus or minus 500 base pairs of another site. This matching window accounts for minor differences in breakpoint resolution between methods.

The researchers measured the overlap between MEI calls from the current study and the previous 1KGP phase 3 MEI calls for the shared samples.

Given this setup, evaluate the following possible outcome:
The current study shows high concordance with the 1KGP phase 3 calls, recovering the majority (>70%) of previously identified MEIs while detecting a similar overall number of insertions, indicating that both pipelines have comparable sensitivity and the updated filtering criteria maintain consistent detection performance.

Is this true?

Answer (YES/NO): NO